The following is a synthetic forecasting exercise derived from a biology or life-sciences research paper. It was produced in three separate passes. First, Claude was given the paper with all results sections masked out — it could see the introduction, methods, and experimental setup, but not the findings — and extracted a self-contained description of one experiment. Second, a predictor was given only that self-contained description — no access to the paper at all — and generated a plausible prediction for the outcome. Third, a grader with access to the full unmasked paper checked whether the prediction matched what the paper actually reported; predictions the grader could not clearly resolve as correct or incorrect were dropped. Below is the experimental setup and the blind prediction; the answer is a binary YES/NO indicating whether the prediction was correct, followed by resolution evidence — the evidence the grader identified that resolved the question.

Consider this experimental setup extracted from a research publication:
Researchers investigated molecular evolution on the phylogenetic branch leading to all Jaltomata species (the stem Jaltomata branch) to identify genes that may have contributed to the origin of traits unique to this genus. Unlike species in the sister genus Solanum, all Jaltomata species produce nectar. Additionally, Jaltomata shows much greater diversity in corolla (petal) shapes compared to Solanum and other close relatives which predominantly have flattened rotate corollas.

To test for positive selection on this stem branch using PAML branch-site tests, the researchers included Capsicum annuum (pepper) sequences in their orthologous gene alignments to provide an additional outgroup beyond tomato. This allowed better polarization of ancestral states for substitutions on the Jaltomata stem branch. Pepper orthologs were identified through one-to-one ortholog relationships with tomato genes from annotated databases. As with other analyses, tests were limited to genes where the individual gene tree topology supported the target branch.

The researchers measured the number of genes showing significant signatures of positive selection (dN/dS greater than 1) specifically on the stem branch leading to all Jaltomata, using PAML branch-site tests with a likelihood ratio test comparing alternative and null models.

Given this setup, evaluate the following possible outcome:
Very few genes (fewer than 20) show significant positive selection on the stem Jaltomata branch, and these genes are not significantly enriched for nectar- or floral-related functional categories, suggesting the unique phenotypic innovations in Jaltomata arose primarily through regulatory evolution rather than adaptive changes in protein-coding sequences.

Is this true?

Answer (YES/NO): NO